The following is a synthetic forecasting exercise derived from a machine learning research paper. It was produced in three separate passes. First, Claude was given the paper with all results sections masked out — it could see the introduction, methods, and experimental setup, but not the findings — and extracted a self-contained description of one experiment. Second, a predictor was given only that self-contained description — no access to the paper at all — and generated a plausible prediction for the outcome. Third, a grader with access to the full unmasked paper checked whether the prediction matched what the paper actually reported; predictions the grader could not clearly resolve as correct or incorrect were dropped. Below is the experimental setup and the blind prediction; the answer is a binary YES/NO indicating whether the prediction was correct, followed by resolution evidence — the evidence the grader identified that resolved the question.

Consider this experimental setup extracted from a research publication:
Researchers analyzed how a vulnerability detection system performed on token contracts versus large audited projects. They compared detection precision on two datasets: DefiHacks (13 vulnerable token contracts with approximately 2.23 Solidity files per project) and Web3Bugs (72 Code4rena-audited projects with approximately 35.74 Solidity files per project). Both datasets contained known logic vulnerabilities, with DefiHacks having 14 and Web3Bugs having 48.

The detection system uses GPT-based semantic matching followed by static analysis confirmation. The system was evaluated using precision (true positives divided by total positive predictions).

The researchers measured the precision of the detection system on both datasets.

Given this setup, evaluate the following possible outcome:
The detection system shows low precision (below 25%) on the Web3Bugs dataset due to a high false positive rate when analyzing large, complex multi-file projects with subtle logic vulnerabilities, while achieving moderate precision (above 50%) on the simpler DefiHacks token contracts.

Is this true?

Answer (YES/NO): NO